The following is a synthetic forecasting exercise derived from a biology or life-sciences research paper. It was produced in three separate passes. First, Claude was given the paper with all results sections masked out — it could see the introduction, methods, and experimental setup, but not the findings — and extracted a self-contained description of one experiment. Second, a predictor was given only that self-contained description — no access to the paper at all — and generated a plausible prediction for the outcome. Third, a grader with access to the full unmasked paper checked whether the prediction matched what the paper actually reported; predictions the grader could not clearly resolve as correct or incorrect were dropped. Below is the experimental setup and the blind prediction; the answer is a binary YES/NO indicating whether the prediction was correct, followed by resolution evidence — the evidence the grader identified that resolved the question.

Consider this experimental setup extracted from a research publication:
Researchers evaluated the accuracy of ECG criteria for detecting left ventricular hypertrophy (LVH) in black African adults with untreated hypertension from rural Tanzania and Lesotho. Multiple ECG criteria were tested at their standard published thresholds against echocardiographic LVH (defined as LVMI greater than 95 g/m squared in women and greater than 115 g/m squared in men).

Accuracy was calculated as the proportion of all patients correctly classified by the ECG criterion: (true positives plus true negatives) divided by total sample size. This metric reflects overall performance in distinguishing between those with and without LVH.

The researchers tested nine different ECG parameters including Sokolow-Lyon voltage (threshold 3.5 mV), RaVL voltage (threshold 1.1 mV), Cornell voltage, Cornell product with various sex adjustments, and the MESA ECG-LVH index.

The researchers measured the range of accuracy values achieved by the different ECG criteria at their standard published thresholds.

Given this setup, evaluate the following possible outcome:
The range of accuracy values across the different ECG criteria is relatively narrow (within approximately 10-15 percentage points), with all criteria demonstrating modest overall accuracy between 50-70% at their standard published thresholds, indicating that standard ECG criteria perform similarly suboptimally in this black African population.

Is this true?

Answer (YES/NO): NO